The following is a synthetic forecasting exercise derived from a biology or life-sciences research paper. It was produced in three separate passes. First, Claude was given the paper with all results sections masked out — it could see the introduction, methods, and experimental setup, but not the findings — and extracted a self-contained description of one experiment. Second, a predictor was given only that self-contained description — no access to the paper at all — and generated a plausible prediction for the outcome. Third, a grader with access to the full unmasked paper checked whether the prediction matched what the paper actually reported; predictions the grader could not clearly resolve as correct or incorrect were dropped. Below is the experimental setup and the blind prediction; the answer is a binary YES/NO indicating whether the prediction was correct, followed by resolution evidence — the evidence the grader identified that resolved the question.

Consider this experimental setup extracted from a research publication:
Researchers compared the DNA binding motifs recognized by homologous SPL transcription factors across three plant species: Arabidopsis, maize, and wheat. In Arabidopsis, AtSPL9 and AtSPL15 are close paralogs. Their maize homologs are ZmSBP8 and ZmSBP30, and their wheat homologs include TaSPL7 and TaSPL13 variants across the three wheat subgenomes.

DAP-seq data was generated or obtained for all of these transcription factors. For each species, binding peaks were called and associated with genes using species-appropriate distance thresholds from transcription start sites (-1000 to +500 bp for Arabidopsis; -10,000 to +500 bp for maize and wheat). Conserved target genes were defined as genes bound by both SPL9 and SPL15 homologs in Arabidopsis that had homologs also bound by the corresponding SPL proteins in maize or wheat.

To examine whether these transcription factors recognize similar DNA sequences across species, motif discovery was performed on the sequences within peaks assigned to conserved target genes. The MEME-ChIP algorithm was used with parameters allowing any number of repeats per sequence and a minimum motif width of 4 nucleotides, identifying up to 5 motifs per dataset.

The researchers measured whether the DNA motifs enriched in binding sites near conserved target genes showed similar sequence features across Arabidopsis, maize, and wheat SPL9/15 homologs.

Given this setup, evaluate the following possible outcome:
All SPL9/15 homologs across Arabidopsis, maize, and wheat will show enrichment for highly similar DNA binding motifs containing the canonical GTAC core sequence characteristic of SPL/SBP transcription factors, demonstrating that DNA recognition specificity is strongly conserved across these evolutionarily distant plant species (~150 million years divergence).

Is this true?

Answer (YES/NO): NO